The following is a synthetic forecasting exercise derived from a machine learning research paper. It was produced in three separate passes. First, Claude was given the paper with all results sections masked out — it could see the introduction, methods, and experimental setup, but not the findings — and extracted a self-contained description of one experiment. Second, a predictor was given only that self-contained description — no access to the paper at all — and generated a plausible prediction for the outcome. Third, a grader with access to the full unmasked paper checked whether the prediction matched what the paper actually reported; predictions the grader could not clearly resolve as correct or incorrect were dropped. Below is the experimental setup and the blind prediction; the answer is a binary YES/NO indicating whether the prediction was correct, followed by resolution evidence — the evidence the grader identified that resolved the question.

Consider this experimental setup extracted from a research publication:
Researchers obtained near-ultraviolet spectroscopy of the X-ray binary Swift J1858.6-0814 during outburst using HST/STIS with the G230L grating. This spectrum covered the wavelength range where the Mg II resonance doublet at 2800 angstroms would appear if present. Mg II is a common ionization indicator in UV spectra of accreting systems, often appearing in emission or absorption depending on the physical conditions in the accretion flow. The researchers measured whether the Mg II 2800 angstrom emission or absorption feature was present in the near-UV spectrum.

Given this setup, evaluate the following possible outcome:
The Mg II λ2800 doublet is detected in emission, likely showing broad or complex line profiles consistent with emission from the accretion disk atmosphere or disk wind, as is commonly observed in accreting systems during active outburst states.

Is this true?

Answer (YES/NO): NO